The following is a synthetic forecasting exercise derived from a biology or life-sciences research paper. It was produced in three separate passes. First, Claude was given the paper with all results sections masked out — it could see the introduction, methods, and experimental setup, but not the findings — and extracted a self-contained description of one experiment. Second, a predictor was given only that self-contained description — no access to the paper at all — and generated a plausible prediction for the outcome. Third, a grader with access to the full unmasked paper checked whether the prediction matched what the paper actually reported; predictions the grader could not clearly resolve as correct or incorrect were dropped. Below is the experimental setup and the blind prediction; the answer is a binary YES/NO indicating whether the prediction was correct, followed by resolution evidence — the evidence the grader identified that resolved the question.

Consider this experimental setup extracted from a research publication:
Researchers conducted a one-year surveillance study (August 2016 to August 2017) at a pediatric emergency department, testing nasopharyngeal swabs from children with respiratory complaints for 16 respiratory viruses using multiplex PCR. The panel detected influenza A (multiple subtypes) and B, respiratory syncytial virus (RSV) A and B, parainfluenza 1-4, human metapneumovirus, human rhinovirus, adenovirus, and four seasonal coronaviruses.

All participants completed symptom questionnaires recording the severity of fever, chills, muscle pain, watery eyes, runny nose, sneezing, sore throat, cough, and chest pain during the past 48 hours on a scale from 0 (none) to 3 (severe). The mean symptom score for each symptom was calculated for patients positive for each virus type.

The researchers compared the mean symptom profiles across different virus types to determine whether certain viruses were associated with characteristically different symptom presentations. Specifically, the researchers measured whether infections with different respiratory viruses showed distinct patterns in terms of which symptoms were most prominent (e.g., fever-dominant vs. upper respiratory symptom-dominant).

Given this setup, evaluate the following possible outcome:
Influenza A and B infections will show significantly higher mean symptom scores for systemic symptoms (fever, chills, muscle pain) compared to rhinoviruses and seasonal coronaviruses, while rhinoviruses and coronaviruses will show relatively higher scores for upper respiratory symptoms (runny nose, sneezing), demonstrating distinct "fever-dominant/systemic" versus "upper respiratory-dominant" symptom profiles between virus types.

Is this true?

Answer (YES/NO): NO